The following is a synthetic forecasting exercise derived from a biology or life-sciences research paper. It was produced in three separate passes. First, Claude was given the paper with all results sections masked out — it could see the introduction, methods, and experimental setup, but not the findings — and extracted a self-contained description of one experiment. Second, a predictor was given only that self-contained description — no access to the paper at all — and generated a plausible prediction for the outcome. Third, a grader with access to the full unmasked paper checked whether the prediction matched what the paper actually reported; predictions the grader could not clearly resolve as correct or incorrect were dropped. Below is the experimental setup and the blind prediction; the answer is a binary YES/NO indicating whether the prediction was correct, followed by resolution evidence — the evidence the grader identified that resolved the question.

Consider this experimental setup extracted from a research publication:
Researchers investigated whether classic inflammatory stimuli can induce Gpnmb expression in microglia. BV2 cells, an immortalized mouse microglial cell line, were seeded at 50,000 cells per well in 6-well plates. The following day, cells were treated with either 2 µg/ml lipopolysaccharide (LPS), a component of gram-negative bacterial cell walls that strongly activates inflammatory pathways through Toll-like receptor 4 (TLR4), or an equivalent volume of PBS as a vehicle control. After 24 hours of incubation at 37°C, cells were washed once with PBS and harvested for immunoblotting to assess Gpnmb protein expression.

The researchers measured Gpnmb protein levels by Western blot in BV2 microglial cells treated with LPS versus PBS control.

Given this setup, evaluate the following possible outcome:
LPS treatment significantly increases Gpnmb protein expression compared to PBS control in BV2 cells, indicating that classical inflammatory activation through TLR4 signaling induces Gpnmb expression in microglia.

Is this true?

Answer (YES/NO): NO